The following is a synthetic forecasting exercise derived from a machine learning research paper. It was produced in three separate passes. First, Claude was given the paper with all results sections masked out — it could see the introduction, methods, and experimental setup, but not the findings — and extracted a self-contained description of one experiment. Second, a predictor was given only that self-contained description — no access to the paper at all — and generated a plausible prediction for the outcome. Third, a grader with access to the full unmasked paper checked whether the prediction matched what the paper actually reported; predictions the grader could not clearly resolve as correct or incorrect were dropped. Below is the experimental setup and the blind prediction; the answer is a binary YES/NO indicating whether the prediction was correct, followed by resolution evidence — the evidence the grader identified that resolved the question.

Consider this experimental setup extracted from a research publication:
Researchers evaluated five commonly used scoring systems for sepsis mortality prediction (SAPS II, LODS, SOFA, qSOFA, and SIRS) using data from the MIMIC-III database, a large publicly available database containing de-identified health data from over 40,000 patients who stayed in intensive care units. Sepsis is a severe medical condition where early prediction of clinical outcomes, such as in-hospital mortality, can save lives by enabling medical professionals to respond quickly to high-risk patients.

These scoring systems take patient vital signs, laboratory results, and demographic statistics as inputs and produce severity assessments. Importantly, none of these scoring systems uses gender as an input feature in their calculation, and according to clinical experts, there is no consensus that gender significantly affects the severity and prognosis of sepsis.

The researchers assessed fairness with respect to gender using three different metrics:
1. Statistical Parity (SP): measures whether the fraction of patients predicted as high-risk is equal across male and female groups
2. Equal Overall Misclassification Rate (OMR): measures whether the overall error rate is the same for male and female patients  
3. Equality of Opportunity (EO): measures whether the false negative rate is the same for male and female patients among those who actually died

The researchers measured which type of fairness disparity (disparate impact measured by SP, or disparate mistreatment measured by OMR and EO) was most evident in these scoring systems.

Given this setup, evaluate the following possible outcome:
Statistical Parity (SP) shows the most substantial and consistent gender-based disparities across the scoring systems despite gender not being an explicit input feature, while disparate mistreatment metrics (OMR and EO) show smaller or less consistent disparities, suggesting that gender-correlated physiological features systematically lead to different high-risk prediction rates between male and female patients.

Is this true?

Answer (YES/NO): NO